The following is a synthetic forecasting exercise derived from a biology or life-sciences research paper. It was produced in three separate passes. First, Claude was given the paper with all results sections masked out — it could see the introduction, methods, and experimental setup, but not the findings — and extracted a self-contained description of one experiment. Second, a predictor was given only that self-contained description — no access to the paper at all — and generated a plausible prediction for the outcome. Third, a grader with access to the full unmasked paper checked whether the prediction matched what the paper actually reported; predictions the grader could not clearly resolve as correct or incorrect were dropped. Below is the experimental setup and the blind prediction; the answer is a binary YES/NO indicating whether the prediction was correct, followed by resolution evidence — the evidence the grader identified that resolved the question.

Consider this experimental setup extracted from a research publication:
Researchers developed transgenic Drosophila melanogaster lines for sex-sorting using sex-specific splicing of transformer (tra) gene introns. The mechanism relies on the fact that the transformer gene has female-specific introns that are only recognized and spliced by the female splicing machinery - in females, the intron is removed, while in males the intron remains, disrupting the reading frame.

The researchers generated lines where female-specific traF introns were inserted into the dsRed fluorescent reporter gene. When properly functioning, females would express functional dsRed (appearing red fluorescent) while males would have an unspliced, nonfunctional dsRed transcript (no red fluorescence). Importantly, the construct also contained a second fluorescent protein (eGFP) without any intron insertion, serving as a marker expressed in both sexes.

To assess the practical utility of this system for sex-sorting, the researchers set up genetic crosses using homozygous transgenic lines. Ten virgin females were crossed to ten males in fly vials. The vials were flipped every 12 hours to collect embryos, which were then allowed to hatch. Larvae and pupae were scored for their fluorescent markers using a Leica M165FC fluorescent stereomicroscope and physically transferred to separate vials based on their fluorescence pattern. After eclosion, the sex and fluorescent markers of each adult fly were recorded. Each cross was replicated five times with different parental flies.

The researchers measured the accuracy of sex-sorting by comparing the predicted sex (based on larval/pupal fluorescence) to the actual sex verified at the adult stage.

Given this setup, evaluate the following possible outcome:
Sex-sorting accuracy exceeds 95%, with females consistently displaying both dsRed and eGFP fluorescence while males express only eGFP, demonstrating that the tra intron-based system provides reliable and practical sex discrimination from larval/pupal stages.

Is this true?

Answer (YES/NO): YES